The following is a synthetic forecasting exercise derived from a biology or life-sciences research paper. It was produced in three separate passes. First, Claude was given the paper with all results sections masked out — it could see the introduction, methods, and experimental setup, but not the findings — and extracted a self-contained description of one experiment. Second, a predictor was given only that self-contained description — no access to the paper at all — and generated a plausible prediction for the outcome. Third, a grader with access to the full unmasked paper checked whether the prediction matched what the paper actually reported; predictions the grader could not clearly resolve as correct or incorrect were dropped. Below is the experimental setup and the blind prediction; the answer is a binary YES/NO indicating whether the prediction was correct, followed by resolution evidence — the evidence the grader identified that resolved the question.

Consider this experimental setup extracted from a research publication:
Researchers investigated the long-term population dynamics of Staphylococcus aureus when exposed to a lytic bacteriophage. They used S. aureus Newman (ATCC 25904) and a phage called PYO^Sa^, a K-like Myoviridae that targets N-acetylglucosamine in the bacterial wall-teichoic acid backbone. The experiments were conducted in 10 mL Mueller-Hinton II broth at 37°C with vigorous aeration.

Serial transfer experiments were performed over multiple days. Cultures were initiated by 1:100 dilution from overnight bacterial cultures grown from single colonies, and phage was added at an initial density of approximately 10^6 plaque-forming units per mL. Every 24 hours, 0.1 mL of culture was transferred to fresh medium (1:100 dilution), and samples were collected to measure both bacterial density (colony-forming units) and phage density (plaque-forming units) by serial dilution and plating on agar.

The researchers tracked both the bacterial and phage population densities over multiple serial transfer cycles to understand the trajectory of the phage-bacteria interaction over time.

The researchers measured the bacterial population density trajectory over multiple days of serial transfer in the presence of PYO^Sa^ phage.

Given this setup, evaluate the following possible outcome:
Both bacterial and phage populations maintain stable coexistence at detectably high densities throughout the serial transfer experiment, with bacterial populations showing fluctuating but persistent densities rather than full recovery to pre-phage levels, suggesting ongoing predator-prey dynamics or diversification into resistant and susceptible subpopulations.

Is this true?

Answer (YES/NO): NO